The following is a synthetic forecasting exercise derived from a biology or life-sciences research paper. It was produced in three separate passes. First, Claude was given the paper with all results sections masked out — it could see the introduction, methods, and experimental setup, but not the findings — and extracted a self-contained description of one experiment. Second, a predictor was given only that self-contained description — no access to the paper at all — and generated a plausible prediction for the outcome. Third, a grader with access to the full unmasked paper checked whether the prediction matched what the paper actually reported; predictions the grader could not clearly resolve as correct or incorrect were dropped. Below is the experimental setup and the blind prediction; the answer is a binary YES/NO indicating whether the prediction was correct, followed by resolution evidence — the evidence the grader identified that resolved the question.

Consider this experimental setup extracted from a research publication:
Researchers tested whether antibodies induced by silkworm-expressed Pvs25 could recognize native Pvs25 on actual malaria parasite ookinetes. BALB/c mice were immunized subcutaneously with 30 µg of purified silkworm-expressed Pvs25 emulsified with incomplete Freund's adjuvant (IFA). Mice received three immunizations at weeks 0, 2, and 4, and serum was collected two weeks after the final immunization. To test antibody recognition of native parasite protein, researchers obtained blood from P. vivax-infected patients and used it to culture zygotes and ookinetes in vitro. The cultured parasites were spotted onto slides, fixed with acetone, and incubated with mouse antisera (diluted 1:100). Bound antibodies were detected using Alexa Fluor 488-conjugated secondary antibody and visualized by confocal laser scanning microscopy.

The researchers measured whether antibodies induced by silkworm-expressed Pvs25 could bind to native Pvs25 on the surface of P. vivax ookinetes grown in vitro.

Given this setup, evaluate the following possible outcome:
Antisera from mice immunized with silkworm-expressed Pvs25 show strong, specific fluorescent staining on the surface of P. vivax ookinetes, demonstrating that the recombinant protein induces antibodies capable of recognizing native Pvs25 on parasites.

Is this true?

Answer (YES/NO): YES